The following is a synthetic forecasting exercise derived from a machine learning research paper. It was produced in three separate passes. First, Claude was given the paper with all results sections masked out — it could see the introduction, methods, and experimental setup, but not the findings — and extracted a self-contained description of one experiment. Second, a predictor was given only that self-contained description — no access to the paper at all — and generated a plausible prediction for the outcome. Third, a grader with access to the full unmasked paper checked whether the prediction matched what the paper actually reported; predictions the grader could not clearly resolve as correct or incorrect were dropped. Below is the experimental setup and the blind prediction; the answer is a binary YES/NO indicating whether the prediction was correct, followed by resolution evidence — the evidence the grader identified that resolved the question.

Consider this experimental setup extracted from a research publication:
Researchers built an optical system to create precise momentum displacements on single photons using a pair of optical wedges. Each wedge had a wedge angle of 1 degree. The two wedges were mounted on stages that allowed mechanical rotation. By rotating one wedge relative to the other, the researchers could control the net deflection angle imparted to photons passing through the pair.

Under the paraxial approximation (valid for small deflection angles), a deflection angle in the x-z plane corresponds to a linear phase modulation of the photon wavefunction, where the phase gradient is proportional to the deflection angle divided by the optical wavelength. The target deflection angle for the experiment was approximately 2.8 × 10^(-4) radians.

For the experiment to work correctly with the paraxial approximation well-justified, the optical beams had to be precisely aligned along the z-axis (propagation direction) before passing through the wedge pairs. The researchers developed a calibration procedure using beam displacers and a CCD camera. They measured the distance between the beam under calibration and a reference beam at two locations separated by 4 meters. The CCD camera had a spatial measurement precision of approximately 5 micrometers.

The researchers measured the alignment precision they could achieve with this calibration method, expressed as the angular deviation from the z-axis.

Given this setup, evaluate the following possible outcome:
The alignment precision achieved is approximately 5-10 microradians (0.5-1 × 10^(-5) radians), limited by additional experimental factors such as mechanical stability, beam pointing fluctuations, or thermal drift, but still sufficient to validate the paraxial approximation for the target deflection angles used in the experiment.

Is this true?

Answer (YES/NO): NO